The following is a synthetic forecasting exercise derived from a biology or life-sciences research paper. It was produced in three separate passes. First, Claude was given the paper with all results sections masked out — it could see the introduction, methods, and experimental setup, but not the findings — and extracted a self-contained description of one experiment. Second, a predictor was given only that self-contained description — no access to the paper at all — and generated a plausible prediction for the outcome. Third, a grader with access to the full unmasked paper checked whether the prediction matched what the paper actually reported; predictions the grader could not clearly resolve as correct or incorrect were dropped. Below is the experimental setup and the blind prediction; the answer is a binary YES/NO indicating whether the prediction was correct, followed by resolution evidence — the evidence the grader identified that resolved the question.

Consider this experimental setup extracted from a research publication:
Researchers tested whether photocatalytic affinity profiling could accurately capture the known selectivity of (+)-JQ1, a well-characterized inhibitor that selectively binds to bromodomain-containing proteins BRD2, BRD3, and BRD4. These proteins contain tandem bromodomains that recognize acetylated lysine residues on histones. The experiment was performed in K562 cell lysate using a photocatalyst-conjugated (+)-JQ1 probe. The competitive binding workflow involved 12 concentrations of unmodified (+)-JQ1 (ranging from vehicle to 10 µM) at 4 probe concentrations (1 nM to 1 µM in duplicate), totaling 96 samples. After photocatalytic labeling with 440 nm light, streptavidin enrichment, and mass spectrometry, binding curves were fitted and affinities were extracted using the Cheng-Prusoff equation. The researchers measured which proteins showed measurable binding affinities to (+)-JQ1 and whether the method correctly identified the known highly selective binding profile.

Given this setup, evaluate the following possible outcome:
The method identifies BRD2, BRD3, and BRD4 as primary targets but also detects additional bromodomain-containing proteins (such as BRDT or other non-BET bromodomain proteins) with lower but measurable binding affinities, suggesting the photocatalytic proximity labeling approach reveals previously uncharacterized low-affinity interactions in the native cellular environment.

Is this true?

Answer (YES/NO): NO